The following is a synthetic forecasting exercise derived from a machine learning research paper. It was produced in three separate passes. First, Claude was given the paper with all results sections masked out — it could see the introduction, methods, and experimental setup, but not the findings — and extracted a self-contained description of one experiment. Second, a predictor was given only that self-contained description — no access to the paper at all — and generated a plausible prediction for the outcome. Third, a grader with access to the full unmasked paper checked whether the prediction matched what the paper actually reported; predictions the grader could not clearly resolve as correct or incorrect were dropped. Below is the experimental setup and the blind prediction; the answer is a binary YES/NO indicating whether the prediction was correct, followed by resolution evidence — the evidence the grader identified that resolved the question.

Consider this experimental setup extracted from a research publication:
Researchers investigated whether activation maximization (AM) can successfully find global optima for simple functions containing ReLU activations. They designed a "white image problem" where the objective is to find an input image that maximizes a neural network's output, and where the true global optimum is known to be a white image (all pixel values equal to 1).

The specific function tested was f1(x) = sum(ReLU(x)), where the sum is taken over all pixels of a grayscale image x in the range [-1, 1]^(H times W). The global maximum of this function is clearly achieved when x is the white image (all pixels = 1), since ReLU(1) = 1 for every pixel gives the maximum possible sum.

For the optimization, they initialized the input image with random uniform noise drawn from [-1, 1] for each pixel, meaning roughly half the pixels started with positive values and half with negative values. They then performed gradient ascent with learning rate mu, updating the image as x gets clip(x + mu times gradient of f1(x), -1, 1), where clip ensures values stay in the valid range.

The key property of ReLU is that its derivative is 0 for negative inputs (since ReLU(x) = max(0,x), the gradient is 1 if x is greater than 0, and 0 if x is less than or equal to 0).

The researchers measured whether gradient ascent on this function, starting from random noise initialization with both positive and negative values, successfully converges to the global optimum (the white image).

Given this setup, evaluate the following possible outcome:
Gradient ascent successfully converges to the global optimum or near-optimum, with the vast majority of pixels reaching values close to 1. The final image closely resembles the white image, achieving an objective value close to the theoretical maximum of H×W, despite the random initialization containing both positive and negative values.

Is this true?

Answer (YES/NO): NO